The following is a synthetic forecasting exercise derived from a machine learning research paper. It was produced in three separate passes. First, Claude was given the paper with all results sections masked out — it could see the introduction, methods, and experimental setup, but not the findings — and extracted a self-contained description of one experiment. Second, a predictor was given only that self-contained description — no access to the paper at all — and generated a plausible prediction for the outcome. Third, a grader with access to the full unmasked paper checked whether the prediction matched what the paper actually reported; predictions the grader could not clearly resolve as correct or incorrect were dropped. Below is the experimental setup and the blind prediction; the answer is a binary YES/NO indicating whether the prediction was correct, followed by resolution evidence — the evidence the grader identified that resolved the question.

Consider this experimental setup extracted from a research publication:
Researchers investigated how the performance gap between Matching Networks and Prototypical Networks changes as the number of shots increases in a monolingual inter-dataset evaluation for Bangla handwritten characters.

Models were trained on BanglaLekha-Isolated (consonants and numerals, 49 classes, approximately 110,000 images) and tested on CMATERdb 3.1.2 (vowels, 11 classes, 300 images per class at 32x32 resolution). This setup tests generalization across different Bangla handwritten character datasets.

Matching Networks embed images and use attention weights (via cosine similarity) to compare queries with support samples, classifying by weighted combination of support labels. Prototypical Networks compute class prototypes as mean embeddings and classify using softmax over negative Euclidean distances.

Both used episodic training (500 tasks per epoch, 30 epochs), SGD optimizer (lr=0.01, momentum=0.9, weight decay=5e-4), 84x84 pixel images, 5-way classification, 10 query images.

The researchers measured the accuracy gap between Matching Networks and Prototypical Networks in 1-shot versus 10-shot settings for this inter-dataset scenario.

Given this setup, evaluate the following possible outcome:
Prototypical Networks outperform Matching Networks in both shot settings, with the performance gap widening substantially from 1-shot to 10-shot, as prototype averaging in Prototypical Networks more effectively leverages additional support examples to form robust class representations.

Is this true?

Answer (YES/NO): YES